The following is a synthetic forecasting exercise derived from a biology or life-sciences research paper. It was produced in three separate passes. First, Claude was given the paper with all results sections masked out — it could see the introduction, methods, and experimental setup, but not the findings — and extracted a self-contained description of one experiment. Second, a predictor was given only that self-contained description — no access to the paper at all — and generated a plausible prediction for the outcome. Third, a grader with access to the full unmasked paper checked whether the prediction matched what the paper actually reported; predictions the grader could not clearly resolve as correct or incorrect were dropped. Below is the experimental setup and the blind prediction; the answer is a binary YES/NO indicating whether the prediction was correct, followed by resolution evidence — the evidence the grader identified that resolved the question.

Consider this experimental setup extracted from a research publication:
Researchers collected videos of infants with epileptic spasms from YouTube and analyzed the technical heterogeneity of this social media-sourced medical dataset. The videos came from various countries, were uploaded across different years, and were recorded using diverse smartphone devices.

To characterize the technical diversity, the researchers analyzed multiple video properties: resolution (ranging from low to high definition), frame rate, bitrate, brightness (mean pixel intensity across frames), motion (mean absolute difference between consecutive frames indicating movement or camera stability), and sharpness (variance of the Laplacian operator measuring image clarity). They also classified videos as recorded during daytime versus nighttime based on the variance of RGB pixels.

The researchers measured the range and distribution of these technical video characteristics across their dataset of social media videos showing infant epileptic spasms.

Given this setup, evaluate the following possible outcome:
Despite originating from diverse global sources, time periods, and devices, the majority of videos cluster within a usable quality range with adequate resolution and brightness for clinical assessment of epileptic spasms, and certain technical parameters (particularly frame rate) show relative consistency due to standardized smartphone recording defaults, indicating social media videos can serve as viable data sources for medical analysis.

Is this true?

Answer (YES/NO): NO